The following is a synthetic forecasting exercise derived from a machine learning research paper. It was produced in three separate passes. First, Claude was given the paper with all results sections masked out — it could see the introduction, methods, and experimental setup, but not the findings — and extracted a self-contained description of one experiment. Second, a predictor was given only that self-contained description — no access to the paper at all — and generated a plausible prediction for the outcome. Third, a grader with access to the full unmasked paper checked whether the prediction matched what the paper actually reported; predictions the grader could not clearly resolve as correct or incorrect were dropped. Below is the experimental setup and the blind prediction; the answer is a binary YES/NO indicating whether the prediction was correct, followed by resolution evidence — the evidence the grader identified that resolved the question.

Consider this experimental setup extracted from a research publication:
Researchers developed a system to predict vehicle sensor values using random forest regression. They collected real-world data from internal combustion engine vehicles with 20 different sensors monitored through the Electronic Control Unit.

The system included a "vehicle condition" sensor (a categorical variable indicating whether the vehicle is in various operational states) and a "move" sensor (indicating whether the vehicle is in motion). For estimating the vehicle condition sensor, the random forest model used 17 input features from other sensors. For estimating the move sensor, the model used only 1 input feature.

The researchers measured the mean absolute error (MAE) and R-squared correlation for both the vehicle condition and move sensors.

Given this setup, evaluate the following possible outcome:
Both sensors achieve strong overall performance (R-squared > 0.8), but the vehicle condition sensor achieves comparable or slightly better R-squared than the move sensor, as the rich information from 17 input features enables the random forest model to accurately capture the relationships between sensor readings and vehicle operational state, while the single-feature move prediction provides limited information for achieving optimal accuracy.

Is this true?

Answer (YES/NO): NO